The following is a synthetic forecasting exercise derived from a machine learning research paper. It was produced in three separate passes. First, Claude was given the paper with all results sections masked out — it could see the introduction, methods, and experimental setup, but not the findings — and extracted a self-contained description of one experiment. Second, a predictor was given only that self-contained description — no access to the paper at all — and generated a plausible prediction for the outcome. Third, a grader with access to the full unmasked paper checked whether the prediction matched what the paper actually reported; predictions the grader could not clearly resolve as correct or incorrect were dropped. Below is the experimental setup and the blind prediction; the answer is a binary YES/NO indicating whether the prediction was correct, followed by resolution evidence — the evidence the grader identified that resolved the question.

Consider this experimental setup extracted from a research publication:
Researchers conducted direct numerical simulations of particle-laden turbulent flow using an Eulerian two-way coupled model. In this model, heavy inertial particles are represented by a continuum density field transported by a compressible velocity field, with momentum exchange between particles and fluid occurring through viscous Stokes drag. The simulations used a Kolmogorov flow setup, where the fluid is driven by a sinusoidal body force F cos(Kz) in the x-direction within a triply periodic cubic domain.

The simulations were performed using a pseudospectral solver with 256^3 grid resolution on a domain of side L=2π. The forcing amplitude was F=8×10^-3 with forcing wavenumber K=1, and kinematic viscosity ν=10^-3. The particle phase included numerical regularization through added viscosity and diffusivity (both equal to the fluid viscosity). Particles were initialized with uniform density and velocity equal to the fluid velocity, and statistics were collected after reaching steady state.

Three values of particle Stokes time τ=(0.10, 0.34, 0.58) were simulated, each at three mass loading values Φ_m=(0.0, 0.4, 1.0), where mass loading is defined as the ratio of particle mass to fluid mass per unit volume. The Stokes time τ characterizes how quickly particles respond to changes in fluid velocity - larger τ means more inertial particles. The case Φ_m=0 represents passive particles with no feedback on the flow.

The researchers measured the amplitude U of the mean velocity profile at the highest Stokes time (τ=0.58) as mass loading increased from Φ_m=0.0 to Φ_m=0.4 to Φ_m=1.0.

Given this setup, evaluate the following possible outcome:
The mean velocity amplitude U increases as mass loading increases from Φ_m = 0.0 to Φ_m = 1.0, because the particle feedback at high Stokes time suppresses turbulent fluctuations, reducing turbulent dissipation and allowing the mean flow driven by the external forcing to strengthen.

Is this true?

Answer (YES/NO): NO